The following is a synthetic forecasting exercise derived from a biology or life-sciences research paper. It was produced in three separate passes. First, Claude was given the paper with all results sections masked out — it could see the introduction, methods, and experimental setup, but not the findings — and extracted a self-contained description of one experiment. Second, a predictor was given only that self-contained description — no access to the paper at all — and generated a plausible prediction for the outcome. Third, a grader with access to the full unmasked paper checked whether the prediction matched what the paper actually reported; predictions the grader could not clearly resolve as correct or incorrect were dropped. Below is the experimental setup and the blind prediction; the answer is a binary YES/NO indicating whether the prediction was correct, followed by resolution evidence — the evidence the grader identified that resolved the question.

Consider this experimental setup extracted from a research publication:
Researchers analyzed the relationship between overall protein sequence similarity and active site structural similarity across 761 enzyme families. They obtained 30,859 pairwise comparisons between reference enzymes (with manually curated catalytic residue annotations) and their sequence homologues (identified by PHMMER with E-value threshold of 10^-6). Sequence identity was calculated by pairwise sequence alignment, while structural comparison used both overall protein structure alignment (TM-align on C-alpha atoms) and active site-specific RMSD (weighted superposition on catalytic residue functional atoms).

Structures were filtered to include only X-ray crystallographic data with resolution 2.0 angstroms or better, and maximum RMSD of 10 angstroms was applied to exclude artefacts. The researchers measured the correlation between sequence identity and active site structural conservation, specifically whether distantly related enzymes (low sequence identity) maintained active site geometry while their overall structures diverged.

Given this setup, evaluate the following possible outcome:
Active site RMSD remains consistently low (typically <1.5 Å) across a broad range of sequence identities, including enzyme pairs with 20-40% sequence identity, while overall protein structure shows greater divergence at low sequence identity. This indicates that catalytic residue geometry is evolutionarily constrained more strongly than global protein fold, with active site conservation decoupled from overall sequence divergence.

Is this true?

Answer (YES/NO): YES